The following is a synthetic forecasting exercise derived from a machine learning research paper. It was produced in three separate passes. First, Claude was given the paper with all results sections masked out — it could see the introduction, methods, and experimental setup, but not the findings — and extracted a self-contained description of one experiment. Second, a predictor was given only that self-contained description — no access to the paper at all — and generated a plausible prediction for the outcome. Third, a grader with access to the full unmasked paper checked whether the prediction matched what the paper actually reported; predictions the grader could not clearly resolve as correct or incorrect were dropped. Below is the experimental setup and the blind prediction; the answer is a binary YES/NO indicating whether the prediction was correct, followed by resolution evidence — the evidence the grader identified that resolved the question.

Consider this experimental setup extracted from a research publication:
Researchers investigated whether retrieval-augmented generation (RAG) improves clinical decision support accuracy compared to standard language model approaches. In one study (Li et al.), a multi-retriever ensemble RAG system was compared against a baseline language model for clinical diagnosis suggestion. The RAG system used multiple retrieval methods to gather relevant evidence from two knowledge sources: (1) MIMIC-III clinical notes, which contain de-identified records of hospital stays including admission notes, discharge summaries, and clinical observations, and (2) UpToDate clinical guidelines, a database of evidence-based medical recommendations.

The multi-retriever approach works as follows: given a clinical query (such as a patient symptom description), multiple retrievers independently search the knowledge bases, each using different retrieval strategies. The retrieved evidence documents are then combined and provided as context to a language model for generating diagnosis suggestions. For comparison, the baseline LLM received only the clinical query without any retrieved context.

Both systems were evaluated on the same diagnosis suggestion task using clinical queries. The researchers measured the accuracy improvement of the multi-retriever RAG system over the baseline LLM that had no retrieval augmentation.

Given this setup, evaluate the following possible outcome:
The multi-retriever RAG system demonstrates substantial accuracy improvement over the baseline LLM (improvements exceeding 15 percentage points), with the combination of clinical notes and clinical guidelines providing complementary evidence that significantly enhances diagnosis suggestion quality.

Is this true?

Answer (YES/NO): NO